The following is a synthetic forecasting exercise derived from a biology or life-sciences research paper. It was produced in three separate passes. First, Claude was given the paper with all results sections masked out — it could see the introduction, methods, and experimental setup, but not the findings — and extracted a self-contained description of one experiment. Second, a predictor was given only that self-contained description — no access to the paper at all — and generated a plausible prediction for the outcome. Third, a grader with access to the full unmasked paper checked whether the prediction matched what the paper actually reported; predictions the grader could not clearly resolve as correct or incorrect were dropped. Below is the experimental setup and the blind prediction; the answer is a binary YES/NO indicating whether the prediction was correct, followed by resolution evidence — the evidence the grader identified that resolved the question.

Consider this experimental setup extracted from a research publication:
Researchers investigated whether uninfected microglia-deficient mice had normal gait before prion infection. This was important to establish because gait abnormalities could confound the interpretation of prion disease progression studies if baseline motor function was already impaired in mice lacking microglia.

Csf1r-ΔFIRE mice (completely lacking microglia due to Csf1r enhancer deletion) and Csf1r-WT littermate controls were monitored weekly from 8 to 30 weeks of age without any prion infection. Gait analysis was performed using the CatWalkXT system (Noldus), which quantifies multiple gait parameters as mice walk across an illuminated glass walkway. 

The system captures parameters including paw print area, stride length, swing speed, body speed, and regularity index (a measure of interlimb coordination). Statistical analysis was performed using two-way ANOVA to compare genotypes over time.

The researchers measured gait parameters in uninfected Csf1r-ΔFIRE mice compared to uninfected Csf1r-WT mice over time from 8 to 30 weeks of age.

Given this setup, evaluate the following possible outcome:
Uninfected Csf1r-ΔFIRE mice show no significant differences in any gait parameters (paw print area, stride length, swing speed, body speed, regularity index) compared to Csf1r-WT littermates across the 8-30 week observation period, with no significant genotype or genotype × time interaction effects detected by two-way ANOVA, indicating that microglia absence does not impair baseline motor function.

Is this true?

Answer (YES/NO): YES